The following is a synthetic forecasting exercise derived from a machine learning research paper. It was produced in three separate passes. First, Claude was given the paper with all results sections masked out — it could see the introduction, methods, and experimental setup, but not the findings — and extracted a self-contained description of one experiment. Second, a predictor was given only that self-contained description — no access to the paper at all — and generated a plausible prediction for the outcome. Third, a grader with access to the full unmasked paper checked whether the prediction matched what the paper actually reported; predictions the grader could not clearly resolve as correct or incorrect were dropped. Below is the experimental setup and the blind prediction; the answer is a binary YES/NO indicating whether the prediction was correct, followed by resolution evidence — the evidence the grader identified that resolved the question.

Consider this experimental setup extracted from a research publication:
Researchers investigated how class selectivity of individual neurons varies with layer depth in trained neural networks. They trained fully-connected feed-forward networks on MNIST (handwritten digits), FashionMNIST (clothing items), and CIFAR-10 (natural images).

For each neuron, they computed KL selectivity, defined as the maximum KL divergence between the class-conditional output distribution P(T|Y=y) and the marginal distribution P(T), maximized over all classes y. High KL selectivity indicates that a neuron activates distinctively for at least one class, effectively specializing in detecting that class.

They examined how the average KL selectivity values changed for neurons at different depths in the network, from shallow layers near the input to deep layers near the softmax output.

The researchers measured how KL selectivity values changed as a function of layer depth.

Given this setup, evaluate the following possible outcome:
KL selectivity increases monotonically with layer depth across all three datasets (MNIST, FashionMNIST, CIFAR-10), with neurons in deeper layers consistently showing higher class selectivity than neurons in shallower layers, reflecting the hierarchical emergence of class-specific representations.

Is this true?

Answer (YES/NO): NO